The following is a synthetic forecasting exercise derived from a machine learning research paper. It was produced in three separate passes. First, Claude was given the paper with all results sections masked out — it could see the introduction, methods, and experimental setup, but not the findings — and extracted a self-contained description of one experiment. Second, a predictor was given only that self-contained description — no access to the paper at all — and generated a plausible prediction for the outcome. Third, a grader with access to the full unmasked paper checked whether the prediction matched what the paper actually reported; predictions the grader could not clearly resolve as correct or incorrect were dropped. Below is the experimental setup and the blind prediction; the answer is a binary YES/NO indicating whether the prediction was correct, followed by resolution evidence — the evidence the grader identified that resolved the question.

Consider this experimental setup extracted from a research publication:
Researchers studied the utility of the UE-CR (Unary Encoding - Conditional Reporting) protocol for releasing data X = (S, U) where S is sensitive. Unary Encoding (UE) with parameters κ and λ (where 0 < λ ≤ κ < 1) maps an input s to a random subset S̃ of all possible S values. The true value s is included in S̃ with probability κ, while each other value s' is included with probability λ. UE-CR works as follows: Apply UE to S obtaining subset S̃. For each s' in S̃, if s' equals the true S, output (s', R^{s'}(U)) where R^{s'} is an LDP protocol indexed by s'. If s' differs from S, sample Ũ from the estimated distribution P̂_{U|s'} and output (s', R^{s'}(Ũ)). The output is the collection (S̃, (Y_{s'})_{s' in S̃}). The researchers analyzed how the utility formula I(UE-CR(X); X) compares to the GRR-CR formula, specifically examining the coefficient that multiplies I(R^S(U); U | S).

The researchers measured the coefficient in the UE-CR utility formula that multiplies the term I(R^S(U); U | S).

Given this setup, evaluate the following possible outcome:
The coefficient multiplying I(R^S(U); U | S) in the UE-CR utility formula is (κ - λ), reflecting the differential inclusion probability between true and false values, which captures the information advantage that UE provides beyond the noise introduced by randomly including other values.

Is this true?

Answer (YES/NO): NO